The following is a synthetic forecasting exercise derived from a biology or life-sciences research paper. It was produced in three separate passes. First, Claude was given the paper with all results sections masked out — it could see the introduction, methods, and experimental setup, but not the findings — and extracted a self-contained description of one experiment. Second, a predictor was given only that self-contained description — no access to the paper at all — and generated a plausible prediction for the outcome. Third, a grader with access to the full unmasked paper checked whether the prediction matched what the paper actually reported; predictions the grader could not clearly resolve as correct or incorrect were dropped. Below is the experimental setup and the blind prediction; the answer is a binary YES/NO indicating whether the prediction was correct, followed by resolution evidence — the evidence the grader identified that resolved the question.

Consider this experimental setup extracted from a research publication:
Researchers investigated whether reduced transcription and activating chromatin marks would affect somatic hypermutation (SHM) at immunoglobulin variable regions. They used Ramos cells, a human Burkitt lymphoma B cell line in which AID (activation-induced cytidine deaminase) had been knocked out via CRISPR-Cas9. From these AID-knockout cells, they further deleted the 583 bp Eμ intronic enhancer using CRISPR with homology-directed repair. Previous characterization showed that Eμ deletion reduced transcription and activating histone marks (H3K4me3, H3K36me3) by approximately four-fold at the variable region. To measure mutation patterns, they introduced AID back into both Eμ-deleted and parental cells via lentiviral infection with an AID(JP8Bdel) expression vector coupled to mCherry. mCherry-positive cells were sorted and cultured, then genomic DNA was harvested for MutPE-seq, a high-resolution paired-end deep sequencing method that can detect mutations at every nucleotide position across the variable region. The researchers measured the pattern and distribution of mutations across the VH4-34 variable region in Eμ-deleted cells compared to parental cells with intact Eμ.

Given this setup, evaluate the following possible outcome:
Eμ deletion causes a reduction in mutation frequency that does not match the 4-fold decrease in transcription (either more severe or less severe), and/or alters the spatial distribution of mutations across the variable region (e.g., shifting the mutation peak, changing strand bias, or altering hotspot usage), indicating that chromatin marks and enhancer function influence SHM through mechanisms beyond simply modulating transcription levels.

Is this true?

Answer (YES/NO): NO